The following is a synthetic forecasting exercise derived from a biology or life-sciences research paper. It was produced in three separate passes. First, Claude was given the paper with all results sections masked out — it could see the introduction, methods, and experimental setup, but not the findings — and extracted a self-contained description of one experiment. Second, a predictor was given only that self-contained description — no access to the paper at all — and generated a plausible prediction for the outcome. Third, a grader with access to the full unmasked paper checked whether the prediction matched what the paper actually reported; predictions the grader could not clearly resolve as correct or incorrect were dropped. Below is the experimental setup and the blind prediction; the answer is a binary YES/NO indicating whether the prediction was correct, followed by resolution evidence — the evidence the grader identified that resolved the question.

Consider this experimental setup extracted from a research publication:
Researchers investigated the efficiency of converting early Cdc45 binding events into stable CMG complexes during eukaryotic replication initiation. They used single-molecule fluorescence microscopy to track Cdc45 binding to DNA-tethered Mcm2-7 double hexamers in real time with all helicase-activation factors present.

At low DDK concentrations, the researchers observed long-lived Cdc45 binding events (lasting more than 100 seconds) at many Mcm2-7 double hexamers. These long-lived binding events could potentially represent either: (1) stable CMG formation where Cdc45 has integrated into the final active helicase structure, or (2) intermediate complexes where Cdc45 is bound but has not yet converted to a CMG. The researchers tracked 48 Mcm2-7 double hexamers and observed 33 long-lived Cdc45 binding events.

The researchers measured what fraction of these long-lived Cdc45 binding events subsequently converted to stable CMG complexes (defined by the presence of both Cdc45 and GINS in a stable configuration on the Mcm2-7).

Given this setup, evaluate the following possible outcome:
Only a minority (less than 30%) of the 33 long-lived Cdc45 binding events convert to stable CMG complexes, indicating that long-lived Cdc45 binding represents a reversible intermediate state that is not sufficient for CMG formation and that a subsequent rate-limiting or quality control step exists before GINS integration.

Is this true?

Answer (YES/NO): YES